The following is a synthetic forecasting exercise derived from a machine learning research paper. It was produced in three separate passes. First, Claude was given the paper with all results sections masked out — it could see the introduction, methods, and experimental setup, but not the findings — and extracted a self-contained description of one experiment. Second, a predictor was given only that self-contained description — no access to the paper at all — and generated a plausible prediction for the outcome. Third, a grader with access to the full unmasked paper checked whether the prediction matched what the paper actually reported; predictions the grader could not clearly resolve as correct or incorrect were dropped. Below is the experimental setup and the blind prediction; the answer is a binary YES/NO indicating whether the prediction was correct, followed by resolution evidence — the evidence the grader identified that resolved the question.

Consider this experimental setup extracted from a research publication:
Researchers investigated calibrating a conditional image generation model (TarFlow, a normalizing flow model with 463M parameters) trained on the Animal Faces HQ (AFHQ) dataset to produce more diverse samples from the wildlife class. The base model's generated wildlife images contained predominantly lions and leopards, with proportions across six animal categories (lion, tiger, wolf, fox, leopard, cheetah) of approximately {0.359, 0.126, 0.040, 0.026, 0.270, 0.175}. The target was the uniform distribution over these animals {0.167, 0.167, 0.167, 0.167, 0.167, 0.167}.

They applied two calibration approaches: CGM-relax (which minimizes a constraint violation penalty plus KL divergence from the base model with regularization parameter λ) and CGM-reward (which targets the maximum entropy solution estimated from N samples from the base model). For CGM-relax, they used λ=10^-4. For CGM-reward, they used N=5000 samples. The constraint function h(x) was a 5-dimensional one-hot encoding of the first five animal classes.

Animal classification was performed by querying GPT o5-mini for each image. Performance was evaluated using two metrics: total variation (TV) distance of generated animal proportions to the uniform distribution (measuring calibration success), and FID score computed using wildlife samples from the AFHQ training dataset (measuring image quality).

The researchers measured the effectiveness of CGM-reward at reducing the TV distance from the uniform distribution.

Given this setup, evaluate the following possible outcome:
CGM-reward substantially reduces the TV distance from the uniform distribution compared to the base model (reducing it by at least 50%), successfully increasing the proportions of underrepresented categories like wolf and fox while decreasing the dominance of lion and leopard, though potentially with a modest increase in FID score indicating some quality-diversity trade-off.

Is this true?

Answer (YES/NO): NO